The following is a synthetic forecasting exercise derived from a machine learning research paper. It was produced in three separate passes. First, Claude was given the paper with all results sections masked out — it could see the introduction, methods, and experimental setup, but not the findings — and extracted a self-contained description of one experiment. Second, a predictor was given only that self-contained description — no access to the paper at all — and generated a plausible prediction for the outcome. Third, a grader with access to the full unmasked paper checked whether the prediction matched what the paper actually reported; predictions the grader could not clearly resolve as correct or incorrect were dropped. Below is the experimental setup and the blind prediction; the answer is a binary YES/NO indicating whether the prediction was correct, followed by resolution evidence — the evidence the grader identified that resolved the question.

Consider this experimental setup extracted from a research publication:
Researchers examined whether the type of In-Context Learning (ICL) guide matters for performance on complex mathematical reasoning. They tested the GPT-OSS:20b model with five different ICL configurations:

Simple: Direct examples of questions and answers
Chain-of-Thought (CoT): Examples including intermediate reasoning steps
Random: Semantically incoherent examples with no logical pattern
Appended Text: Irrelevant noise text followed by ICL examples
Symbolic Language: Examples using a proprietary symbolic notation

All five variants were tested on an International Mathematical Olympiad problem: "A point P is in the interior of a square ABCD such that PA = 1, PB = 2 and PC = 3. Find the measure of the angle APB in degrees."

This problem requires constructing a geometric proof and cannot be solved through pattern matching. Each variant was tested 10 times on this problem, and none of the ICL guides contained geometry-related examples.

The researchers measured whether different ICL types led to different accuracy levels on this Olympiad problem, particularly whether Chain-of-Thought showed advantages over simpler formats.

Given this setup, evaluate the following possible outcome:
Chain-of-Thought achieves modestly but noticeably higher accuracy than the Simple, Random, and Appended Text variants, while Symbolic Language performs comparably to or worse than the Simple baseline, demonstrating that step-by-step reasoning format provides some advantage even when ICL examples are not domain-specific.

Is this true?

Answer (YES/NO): NO